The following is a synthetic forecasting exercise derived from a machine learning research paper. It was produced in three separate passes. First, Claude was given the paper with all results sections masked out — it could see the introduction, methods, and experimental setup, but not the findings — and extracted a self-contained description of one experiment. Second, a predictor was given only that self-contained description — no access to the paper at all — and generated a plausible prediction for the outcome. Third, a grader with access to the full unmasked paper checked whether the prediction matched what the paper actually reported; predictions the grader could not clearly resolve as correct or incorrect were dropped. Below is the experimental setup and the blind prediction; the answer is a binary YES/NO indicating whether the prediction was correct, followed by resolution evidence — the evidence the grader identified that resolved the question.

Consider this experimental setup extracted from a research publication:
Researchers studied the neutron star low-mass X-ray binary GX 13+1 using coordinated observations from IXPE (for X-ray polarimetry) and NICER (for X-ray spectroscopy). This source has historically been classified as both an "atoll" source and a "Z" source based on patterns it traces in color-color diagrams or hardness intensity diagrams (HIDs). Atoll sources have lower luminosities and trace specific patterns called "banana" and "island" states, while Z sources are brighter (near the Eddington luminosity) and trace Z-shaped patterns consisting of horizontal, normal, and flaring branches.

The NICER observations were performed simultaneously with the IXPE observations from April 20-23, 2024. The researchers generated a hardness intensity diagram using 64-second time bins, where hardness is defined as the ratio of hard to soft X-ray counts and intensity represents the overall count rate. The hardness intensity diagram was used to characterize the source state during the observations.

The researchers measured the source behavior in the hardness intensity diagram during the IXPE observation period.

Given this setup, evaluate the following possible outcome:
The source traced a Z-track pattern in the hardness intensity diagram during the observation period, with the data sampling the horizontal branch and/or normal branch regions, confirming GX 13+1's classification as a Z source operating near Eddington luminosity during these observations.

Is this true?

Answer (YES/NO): NO